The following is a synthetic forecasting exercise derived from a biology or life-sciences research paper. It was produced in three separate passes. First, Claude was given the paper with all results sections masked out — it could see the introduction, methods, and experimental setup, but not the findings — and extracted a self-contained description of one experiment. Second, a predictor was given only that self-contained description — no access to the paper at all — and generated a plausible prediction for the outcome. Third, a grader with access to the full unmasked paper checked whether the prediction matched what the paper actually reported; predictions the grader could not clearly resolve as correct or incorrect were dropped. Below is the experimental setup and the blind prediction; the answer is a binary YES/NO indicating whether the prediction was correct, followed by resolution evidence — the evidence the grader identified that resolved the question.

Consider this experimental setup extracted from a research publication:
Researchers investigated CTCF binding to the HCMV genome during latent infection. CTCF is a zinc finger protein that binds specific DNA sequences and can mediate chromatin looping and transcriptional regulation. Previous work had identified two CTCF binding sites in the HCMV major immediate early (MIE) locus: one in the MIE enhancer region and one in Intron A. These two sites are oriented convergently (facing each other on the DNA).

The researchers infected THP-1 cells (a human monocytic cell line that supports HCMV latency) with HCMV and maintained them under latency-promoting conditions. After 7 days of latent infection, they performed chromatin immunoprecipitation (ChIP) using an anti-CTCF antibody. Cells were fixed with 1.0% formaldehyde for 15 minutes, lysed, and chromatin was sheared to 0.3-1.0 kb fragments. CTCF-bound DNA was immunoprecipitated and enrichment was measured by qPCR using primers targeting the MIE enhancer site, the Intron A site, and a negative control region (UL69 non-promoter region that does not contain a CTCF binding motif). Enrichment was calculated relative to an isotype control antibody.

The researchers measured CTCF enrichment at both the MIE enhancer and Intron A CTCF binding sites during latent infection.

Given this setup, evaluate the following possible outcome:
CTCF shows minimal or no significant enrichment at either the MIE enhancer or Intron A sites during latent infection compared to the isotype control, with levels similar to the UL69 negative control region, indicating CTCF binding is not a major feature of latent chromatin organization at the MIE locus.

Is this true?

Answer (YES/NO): NO